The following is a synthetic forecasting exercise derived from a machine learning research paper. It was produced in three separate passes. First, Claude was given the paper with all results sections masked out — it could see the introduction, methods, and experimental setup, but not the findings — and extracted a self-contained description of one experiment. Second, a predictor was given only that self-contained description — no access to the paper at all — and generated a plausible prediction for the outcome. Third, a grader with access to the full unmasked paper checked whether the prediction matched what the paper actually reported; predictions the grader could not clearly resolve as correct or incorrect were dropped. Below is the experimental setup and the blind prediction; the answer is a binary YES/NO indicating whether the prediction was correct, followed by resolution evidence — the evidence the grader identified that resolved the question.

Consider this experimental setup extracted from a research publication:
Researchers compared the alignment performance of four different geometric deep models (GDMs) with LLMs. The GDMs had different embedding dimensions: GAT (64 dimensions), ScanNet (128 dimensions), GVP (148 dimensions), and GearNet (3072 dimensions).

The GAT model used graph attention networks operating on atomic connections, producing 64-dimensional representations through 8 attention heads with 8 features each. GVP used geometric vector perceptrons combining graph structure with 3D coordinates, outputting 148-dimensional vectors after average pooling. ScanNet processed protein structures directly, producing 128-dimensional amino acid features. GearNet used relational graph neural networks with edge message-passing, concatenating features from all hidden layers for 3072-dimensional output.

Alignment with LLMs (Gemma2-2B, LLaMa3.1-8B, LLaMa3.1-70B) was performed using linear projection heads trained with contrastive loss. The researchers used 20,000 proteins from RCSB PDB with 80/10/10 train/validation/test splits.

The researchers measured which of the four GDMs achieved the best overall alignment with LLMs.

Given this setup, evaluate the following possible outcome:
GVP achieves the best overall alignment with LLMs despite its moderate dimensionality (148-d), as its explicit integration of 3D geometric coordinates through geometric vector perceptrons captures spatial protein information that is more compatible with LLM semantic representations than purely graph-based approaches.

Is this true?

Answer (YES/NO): NO